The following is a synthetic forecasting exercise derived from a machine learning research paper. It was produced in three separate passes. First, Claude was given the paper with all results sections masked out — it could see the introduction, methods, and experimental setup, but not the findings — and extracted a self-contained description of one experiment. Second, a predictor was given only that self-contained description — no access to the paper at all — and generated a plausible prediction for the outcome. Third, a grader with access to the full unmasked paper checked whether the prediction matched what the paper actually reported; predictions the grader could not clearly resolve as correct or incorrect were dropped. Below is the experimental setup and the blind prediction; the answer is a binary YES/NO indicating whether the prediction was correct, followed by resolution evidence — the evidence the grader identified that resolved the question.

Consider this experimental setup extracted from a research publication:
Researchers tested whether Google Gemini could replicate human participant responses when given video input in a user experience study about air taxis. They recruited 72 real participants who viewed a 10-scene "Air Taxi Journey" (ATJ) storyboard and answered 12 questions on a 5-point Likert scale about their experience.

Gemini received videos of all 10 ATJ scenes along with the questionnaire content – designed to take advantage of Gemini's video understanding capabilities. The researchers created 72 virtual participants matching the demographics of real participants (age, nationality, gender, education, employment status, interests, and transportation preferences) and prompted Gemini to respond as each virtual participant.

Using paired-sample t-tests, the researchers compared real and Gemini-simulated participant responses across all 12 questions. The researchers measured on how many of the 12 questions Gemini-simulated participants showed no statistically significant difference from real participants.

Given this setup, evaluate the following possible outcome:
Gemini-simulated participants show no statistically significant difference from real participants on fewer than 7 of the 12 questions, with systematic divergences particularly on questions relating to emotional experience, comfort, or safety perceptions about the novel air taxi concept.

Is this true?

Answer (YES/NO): YES